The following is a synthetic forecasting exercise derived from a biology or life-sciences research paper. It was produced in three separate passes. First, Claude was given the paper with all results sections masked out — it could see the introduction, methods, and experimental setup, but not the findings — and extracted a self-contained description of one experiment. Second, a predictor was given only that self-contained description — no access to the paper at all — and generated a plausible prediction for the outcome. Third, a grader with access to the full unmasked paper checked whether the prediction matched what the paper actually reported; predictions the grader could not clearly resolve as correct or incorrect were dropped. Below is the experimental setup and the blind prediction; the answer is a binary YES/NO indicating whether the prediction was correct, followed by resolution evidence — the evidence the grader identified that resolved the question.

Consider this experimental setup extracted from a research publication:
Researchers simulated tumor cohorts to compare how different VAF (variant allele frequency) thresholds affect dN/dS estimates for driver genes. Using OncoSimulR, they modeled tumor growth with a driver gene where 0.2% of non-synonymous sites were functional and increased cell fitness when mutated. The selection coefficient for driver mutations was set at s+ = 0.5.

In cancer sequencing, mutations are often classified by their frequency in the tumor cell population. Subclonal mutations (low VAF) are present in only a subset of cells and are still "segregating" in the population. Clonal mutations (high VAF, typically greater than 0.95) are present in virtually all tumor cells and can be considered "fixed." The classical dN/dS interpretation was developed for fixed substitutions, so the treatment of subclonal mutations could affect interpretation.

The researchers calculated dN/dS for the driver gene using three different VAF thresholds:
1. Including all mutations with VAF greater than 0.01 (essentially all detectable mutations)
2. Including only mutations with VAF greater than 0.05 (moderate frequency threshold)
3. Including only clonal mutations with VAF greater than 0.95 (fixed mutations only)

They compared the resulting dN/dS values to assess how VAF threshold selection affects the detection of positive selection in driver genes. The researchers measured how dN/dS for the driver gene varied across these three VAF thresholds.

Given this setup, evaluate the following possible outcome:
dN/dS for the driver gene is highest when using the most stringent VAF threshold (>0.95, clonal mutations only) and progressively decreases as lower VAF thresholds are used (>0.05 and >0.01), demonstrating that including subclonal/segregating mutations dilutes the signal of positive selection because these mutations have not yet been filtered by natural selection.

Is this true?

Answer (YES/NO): NO